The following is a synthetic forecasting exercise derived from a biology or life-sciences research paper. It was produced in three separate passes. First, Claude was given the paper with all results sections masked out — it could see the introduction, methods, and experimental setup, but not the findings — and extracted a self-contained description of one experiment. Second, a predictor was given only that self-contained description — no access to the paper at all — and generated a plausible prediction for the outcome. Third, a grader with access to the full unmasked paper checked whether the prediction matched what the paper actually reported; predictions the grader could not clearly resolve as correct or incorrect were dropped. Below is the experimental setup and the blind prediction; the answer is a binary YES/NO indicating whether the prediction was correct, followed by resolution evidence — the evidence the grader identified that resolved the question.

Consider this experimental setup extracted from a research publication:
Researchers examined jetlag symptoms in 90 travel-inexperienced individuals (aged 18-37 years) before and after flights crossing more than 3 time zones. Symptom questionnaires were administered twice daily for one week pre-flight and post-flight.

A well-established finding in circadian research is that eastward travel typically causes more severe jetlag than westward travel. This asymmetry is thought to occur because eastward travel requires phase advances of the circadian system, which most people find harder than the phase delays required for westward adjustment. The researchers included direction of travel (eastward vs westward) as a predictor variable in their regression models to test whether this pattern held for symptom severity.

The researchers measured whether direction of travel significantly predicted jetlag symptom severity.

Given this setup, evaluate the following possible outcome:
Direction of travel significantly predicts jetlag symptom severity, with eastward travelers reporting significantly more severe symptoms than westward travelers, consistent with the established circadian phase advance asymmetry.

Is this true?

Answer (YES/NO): NO